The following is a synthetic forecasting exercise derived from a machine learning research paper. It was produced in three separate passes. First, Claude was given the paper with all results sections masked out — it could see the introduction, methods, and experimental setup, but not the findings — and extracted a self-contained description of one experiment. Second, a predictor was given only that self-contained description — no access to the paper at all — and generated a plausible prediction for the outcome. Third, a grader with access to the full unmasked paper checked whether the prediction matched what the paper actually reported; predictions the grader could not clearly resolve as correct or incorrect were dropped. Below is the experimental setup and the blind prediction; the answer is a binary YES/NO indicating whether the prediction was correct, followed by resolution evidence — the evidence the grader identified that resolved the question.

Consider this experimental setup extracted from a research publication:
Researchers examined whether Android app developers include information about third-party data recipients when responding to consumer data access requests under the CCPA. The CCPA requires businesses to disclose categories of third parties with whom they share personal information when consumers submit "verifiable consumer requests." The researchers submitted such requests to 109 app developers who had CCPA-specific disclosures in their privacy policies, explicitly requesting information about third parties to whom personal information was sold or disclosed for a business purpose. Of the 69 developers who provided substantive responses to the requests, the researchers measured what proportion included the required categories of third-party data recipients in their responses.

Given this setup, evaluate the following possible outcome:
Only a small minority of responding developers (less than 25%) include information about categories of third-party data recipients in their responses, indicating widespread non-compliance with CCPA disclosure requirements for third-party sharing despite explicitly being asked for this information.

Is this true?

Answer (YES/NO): NO